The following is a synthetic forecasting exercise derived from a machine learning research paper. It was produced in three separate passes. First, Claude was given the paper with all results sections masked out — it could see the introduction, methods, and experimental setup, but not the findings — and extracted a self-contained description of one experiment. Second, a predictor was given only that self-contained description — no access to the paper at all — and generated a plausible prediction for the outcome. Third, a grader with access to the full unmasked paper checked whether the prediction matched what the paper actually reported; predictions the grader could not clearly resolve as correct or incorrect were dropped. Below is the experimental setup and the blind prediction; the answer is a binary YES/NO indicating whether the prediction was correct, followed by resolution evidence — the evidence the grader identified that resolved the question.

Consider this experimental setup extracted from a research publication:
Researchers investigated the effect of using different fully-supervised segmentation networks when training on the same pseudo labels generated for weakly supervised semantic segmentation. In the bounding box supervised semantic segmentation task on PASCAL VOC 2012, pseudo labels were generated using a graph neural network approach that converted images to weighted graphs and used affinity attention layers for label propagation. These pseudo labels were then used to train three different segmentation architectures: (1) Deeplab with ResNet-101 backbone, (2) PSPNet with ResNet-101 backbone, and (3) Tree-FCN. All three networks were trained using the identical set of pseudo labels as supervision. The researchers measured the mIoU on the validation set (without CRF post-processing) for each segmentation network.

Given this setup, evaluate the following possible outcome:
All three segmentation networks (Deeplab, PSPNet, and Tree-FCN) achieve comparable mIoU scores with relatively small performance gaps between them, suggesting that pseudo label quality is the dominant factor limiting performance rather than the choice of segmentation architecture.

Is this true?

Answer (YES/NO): NO